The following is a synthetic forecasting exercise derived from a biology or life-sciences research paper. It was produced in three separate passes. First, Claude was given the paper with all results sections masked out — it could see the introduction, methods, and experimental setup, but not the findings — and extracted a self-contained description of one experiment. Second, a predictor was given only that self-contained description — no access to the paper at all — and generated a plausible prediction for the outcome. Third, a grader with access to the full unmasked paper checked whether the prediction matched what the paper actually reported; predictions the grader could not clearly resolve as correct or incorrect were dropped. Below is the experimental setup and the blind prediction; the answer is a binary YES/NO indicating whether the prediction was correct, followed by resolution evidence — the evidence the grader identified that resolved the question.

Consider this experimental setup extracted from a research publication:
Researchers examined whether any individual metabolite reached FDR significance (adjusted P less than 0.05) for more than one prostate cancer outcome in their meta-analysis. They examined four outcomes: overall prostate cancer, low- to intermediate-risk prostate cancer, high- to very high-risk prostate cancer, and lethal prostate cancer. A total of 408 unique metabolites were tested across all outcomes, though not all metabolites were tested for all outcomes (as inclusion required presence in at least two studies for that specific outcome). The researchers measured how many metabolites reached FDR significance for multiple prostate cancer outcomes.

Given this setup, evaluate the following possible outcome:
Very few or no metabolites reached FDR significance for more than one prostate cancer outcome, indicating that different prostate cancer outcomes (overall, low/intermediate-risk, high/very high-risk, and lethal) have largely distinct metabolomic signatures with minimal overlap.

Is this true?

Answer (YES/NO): YES